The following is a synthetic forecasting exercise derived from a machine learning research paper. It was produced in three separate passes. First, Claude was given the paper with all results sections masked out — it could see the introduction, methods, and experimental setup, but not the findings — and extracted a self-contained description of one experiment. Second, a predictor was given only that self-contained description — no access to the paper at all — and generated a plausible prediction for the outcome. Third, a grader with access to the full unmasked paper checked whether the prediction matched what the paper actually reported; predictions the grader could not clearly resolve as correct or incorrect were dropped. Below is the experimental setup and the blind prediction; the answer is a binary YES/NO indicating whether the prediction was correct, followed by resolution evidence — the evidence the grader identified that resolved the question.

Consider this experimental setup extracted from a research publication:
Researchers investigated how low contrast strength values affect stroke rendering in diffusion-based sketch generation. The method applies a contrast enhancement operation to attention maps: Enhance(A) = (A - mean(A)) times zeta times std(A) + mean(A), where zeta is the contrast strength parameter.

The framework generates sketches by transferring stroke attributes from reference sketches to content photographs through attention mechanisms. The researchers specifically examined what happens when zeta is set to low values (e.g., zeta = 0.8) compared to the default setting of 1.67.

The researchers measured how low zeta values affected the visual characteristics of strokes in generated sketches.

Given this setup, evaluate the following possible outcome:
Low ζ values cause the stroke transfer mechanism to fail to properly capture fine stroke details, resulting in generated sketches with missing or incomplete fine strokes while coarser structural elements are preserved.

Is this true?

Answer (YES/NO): NO